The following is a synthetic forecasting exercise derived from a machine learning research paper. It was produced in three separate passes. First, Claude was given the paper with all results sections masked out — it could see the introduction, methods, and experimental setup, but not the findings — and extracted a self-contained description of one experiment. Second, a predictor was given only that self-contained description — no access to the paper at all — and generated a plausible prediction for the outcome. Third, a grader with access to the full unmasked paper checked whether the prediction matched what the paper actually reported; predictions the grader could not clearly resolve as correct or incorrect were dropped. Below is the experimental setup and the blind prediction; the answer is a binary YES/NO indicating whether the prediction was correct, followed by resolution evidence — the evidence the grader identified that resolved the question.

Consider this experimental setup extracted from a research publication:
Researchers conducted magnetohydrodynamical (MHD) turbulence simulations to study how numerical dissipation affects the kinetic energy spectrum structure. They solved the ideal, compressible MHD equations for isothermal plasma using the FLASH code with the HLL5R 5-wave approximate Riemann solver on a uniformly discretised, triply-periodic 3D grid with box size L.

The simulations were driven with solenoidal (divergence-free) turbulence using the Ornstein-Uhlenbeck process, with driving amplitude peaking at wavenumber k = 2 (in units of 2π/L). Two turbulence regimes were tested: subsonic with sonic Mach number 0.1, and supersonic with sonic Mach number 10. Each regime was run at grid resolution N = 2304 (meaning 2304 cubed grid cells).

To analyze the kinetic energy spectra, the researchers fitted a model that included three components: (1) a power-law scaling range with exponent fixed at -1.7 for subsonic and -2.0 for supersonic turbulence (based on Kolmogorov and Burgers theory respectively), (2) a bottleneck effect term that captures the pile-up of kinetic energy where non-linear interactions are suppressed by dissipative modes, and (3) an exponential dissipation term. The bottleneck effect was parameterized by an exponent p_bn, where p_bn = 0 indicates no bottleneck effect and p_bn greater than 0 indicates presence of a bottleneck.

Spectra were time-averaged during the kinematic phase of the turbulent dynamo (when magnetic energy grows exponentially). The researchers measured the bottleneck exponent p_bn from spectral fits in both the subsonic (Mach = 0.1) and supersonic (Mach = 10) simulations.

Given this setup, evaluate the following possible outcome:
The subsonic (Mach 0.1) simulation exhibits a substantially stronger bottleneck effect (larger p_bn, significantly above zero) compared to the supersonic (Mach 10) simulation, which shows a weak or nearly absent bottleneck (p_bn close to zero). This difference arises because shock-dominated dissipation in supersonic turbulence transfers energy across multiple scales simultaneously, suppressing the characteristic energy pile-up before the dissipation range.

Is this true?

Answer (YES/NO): YES